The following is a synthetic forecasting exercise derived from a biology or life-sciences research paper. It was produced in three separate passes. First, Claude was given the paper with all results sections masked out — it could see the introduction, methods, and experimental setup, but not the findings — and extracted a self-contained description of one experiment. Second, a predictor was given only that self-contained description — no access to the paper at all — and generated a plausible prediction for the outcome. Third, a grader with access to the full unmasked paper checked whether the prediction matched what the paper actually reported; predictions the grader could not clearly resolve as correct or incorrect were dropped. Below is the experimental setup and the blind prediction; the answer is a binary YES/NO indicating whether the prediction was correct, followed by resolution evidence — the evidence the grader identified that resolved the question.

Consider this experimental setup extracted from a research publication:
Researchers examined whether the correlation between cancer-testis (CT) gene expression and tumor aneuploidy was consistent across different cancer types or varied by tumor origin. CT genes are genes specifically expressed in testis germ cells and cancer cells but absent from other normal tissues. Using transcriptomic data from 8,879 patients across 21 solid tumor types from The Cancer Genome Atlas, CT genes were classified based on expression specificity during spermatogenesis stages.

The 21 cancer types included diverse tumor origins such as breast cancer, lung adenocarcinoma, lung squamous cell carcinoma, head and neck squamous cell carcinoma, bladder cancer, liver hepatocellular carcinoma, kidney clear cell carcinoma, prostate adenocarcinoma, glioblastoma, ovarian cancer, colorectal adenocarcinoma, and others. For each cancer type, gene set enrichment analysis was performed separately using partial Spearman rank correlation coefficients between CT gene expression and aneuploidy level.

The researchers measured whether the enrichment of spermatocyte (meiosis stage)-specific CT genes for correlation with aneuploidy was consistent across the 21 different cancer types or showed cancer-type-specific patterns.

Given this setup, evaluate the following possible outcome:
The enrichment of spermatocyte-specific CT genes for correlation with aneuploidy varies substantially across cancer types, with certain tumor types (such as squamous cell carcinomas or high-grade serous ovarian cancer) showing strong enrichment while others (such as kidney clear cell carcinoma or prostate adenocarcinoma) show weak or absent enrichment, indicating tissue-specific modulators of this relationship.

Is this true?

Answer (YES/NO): NO